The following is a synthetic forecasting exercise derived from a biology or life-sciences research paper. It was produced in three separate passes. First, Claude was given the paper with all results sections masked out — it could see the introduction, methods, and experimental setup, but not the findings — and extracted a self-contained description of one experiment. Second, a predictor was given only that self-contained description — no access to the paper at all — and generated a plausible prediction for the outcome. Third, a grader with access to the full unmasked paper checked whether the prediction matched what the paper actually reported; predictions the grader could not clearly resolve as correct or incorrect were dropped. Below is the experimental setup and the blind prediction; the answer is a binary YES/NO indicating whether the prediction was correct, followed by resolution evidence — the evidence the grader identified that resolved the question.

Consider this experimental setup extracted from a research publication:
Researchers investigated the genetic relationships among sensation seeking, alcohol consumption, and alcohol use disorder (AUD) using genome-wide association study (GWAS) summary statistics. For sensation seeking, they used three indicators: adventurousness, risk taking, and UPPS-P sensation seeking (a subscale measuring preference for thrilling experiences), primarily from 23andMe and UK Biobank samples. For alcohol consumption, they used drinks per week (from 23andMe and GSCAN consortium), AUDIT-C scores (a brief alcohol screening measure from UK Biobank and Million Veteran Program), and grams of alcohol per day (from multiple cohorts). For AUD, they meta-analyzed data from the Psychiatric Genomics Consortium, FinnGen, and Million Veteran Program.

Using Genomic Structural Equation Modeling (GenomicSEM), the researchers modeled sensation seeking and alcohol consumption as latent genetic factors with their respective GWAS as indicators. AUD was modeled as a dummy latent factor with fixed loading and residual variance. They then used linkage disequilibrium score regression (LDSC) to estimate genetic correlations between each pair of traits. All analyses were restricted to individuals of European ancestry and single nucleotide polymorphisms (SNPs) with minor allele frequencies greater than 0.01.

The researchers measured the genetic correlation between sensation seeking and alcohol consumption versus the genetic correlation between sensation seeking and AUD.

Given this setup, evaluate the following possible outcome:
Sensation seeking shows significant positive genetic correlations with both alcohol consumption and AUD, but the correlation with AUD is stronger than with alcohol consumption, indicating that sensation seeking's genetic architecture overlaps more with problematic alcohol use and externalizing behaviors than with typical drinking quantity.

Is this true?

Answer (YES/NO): NO